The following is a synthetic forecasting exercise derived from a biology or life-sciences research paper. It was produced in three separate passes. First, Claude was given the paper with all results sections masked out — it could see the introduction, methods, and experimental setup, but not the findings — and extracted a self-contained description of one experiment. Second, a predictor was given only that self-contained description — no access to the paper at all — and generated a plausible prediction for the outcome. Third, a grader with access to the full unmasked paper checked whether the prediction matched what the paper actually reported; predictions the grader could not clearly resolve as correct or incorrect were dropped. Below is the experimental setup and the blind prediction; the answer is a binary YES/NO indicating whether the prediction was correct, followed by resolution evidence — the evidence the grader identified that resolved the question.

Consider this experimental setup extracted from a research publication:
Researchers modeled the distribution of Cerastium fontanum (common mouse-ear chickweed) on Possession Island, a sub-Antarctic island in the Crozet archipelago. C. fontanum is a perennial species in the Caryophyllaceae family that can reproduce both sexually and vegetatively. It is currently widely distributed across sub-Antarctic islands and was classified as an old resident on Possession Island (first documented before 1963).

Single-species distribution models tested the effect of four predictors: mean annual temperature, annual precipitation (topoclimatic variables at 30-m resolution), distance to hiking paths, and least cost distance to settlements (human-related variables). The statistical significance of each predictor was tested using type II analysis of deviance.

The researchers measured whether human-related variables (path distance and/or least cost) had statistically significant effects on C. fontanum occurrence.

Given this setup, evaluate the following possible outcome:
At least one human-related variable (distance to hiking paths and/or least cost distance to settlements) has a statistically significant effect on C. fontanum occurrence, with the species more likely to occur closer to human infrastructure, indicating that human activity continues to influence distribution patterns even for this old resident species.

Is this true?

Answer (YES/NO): NO